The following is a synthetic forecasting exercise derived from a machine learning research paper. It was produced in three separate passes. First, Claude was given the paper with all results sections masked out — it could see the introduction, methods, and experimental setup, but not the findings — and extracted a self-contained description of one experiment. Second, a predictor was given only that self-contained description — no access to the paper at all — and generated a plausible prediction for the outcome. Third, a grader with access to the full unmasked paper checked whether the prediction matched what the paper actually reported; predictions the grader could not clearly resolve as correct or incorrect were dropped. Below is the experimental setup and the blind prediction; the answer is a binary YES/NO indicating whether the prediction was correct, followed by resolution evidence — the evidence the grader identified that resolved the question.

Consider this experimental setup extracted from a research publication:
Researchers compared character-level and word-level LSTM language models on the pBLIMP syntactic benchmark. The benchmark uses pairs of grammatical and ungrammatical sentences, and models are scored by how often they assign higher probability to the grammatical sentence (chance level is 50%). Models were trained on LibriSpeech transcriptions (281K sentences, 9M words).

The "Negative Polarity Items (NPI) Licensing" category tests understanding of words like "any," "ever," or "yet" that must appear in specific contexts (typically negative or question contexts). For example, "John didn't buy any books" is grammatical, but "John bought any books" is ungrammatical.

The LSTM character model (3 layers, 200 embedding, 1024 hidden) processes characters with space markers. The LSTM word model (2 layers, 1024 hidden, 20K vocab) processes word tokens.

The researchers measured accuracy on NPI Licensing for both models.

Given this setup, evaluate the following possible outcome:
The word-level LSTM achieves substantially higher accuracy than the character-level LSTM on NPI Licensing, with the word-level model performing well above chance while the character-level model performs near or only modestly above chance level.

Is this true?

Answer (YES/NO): NO